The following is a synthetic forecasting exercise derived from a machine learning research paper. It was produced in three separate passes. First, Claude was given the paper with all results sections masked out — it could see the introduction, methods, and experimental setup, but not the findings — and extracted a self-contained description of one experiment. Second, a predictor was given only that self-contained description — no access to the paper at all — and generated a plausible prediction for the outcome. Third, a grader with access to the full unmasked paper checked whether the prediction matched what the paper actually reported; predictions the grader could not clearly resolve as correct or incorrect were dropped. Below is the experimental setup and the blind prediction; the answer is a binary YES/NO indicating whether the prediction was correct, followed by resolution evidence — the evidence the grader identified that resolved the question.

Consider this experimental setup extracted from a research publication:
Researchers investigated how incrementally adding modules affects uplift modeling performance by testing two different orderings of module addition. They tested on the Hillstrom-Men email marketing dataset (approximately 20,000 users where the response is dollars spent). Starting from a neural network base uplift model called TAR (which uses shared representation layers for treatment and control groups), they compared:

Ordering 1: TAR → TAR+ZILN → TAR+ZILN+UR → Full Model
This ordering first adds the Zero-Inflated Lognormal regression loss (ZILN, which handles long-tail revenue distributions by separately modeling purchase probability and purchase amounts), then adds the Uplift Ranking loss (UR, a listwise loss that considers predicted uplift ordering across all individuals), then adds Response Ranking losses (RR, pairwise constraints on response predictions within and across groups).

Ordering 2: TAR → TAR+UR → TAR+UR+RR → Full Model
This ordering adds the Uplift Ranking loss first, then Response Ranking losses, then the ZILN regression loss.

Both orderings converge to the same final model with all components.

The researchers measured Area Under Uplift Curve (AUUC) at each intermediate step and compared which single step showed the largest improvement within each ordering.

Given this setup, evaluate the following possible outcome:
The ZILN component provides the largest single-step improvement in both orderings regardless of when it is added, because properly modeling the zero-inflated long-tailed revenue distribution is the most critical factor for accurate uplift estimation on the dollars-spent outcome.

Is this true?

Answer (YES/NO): NO